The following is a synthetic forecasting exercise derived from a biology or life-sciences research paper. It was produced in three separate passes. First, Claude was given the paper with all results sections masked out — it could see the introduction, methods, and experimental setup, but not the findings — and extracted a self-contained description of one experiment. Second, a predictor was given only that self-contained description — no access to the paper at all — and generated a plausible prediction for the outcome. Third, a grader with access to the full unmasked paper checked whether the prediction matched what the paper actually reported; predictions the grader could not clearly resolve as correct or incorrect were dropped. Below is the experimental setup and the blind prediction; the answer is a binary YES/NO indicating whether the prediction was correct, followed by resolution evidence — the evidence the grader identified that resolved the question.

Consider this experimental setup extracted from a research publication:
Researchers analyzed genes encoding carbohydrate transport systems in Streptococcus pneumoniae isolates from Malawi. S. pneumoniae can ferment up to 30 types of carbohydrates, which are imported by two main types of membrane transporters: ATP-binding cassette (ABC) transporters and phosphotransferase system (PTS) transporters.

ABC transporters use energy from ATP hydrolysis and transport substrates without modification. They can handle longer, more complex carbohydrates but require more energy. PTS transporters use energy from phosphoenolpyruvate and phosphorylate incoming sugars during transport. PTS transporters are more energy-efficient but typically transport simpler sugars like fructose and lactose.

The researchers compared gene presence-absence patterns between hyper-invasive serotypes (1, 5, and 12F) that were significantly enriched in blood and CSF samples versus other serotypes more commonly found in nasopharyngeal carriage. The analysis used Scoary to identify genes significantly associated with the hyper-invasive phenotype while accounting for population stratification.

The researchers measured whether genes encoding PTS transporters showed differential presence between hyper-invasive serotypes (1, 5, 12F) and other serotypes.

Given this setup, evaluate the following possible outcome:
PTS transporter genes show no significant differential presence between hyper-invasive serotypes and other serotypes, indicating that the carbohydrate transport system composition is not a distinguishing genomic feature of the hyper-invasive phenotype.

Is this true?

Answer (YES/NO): NO